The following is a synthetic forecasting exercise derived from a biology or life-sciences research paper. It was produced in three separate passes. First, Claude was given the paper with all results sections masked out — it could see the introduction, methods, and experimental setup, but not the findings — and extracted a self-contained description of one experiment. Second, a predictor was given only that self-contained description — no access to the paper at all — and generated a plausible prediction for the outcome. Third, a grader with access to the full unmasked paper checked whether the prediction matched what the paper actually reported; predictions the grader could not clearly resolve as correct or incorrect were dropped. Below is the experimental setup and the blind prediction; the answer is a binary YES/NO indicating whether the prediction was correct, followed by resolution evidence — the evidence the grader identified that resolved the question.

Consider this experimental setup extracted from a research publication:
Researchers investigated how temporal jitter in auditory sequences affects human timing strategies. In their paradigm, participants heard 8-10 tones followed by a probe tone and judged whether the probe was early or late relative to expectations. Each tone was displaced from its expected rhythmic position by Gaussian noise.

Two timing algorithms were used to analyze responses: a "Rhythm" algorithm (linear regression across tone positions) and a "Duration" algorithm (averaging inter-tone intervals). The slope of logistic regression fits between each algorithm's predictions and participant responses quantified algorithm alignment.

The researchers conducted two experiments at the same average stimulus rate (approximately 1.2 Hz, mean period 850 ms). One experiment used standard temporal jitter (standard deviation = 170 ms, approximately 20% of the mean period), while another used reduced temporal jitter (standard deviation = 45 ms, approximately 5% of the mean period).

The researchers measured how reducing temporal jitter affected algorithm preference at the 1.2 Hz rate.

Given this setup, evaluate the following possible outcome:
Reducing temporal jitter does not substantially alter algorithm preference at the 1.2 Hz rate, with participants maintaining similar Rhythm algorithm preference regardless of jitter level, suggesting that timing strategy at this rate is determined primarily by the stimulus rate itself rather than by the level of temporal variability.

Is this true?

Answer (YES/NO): NO